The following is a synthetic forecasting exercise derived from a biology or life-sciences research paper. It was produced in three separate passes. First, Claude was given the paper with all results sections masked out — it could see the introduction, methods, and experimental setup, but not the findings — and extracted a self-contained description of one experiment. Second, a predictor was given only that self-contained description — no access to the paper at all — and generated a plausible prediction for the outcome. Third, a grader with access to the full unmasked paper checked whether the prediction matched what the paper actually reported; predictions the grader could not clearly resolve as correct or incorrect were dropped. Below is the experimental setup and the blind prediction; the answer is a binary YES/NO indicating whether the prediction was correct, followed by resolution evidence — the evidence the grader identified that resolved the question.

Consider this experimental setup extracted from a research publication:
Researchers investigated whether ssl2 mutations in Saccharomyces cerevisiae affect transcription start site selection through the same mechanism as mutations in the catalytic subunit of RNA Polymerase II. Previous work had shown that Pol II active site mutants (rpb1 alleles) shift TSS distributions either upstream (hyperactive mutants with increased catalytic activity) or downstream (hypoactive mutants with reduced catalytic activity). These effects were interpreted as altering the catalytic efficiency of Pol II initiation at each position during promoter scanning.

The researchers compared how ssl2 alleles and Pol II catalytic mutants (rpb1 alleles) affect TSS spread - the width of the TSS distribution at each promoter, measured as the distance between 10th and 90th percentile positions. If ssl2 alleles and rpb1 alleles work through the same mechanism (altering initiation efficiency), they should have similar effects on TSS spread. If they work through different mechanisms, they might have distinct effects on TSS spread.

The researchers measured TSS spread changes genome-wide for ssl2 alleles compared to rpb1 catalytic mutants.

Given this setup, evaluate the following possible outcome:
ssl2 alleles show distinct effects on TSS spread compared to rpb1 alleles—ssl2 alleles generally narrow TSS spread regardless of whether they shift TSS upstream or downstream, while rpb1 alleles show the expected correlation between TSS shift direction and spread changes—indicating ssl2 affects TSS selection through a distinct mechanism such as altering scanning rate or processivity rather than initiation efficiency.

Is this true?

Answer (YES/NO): NO